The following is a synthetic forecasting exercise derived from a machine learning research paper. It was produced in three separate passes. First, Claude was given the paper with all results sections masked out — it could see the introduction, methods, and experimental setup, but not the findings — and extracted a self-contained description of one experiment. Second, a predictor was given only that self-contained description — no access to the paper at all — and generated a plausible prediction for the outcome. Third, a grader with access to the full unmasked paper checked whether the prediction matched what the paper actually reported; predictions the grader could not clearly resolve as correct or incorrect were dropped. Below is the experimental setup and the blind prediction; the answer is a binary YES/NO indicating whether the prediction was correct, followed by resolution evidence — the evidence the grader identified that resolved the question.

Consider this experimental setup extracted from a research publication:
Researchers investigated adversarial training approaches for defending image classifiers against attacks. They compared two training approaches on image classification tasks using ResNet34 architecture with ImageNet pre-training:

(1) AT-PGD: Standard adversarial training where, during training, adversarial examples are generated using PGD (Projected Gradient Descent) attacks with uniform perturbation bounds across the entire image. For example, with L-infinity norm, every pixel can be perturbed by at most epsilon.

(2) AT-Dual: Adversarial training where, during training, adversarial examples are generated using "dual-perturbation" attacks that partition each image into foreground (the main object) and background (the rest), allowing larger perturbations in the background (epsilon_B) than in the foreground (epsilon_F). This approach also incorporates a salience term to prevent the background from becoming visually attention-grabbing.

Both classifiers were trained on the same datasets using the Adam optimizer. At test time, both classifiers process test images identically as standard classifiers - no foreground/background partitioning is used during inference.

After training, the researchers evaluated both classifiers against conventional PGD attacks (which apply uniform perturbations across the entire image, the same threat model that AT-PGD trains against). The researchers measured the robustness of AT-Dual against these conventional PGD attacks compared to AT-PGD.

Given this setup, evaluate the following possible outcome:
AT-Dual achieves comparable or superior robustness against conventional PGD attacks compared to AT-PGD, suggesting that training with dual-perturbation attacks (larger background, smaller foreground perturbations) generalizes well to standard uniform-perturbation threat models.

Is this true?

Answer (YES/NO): YES